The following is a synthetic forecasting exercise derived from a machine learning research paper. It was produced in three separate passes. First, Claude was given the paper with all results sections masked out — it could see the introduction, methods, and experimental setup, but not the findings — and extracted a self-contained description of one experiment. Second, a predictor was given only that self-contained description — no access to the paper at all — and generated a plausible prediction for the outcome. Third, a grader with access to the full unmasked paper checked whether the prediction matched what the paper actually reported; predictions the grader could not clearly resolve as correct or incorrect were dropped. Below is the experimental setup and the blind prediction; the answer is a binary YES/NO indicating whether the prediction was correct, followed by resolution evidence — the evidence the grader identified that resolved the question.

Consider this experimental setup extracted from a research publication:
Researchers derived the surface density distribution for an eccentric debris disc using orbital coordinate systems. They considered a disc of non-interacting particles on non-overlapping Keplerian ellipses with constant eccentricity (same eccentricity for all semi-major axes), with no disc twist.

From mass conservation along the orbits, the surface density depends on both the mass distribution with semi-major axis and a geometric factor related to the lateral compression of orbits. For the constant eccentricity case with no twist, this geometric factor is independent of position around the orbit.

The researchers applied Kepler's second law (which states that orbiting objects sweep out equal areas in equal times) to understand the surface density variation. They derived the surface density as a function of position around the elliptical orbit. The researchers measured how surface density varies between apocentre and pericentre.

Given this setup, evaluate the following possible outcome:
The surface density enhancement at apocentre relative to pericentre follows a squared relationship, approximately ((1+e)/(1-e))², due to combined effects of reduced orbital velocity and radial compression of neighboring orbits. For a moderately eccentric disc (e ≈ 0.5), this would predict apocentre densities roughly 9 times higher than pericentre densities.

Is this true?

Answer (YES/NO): NO